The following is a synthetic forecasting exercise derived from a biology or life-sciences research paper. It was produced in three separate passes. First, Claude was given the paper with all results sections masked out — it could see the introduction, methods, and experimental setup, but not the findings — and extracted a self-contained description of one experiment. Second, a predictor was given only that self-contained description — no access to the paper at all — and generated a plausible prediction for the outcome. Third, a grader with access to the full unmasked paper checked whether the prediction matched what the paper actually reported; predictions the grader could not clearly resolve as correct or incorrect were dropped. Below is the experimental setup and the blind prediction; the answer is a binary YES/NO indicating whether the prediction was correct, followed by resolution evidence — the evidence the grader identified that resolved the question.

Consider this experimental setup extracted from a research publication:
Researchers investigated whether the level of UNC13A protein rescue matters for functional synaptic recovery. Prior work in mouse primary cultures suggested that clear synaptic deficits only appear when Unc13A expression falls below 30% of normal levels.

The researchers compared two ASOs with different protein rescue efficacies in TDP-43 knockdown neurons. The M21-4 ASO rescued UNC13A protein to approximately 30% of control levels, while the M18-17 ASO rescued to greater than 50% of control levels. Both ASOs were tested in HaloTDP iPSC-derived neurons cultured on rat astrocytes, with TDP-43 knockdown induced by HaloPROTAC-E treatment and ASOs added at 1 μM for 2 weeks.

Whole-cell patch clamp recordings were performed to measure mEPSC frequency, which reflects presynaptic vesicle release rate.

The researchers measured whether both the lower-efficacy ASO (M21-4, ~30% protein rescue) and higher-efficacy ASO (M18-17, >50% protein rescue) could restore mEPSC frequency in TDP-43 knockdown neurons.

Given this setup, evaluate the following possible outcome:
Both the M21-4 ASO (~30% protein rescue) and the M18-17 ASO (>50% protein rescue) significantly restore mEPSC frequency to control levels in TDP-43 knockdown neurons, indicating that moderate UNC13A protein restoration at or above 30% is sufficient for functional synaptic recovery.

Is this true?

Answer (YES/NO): YES